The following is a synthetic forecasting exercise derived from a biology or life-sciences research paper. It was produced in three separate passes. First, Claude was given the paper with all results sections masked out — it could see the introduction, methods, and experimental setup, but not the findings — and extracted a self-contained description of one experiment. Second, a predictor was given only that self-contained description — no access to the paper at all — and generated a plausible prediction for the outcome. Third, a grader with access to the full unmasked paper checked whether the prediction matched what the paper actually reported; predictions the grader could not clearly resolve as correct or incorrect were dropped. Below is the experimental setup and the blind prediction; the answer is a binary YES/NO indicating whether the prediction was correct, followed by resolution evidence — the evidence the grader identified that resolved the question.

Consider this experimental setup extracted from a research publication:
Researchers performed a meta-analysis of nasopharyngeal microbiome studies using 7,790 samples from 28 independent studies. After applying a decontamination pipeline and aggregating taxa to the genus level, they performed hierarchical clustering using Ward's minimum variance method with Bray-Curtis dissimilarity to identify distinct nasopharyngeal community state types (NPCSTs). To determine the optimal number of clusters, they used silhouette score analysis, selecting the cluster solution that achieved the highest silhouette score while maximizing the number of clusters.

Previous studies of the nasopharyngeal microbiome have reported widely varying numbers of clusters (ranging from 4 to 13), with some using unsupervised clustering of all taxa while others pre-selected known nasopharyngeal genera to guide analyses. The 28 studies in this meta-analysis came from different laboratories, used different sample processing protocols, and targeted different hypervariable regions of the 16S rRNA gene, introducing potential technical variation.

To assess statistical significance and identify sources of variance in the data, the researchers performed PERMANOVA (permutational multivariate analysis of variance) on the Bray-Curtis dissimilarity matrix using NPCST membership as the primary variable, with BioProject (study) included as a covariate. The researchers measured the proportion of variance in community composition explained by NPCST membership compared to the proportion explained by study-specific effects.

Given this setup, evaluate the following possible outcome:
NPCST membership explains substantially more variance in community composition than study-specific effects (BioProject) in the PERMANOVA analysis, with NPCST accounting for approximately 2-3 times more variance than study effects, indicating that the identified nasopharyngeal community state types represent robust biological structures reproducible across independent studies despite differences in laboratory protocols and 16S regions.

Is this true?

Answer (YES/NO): NO